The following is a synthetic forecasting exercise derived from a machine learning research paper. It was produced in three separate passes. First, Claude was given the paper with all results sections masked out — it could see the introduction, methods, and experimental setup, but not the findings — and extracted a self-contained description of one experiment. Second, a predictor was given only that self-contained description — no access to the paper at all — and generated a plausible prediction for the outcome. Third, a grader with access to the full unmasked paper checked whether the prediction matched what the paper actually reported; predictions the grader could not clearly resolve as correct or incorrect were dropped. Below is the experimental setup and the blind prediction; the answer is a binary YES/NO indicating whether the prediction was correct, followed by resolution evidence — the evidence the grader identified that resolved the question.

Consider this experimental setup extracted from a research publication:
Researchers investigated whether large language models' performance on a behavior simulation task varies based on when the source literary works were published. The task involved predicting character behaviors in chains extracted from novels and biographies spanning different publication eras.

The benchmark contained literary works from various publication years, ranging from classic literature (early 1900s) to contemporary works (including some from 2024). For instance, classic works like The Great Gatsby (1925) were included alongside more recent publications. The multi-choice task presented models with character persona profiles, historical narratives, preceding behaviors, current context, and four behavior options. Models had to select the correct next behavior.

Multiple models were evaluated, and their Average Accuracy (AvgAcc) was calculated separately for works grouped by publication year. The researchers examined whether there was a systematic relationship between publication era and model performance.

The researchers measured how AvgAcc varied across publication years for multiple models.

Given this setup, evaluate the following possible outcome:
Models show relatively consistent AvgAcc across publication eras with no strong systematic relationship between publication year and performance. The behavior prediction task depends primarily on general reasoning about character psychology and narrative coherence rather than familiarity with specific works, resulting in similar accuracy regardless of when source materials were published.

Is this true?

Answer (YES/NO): NO